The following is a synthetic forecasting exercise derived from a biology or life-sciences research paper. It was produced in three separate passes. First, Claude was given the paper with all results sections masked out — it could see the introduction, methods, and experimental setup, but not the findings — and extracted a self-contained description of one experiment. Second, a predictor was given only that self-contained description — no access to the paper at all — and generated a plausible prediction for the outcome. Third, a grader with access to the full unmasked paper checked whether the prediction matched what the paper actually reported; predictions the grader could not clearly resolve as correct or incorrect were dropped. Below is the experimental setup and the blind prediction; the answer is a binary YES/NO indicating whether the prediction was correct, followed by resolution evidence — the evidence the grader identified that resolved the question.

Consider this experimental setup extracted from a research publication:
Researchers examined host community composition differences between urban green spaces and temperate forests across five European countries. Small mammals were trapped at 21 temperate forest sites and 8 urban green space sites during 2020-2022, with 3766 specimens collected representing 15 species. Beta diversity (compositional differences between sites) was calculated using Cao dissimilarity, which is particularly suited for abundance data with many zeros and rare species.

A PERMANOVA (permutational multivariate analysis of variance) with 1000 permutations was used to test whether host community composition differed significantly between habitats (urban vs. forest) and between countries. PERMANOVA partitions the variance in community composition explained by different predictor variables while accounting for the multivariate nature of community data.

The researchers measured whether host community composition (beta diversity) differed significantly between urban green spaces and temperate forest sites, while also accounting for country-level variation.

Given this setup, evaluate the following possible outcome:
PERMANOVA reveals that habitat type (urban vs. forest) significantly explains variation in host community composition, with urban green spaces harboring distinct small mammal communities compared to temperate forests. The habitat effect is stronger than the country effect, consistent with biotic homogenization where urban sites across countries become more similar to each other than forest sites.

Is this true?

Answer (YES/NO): NO